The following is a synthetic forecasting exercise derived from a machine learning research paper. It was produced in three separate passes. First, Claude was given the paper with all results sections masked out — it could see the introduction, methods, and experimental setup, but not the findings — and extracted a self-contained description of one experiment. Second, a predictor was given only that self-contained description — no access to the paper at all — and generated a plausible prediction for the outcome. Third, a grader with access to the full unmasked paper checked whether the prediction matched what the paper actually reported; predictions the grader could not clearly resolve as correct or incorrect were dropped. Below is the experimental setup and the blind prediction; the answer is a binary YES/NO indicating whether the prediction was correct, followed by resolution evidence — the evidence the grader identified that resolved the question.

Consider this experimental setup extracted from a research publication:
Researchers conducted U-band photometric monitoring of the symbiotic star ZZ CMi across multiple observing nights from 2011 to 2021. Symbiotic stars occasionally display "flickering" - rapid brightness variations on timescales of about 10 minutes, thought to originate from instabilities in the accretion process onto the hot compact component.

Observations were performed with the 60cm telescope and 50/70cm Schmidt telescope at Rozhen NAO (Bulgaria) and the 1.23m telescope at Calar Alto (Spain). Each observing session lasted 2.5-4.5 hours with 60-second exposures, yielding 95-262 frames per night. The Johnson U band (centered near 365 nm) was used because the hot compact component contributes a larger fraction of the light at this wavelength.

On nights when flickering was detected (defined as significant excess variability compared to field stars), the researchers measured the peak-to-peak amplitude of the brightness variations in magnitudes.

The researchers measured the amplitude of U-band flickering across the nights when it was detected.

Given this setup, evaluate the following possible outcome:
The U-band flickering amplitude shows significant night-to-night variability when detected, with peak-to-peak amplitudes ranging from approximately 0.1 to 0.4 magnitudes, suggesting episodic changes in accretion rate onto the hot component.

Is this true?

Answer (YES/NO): NO